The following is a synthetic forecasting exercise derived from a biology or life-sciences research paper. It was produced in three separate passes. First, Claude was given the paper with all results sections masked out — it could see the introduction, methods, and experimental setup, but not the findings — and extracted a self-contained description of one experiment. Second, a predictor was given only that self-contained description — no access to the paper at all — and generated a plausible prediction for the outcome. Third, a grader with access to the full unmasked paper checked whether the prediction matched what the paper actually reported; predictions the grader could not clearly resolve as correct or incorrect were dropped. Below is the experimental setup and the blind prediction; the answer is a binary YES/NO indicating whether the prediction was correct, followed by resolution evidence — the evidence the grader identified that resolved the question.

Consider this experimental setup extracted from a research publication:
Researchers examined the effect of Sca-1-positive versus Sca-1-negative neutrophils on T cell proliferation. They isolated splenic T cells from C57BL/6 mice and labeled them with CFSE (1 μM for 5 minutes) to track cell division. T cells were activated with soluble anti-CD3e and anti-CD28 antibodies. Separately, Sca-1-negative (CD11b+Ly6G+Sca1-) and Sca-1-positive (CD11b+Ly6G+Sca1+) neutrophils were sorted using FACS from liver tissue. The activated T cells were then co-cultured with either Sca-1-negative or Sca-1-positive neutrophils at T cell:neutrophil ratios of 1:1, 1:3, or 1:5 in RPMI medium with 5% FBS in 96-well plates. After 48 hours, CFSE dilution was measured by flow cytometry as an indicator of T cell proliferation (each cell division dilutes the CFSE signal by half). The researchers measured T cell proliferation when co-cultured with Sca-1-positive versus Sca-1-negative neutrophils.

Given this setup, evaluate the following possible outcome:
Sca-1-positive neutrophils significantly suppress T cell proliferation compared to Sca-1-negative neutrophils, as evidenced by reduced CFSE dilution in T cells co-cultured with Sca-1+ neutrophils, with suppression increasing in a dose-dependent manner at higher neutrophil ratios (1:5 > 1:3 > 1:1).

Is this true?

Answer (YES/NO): NO